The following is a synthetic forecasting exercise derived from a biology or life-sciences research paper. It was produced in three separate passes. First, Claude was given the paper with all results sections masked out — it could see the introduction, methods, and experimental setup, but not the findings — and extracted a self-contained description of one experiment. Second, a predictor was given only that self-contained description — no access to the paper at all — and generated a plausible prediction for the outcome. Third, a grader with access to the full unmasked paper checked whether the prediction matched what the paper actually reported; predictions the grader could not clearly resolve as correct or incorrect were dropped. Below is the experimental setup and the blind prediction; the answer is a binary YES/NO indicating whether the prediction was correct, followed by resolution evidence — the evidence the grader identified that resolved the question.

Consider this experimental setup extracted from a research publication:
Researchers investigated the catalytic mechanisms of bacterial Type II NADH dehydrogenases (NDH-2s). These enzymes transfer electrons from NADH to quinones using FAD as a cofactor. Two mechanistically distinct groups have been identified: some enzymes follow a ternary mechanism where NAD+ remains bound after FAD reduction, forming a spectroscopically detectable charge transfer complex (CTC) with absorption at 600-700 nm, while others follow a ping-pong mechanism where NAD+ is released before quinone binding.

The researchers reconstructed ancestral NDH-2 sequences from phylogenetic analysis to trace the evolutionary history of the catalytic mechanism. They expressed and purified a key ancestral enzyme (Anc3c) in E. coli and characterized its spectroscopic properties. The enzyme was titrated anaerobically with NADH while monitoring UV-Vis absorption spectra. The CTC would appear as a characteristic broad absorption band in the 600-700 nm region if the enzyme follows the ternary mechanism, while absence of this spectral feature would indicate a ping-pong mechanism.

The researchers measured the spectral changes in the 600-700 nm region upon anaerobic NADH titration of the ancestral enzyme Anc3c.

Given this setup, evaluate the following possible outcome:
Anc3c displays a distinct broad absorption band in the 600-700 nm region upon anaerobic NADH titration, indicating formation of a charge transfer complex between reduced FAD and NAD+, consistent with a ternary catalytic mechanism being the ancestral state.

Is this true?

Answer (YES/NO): NO